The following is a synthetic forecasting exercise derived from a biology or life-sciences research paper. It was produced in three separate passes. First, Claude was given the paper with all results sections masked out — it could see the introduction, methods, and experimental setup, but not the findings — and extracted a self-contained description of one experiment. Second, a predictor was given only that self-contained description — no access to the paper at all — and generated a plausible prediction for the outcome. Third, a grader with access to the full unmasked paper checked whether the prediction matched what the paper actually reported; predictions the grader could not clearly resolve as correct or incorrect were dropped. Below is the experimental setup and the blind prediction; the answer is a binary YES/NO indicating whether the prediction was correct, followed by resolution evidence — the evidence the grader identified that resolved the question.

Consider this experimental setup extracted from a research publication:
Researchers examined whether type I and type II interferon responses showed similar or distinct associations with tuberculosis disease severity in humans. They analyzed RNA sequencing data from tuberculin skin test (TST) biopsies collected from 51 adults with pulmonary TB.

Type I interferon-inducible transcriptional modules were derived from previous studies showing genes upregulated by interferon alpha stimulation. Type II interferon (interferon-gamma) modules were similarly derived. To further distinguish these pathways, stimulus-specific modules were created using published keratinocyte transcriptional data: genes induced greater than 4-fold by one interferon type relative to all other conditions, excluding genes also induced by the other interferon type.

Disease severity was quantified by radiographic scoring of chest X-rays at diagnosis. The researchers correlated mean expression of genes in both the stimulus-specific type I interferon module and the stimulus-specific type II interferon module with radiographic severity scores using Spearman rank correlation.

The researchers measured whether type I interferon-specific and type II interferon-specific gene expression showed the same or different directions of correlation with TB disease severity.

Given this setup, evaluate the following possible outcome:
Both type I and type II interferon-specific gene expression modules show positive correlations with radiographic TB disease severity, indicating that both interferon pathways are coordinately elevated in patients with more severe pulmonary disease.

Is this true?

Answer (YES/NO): NO